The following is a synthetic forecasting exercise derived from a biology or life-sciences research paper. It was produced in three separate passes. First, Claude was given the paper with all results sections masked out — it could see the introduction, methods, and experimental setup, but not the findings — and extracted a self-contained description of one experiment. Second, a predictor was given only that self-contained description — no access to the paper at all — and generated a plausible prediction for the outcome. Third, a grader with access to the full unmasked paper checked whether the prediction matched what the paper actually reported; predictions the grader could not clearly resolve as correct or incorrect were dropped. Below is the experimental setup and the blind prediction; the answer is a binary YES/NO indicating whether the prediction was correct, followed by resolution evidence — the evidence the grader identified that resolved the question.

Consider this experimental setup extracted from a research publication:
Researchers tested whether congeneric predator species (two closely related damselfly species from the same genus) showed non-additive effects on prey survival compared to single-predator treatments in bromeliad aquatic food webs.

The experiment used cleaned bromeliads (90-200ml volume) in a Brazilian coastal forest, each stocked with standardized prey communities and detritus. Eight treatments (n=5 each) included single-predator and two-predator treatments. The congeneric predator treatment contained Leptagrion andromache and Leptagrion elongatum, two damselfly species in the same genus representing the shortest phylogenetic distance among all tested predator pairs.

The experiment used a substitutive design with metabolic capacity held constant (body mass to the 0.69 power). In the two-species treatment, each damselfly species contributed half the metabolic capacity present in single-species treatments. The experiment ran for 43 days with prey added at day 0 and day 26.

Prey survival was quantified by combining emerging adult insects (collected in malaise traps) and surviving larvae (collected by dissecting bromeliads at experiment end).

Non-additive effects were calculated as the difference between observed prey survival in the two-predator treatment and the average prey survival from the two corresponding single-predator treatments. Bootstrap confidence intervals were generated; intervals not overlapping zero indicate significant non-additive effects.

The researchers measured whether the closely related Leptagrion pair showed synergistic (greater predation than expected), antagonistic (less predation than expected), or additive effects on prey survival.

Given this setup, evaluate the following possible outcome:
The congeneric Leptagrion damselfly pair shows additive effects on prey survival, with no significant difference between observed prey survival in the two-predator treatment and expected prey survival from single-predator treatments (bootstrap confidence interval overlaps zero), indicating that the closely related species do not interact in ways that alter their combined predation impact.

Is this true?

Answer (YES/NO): YES